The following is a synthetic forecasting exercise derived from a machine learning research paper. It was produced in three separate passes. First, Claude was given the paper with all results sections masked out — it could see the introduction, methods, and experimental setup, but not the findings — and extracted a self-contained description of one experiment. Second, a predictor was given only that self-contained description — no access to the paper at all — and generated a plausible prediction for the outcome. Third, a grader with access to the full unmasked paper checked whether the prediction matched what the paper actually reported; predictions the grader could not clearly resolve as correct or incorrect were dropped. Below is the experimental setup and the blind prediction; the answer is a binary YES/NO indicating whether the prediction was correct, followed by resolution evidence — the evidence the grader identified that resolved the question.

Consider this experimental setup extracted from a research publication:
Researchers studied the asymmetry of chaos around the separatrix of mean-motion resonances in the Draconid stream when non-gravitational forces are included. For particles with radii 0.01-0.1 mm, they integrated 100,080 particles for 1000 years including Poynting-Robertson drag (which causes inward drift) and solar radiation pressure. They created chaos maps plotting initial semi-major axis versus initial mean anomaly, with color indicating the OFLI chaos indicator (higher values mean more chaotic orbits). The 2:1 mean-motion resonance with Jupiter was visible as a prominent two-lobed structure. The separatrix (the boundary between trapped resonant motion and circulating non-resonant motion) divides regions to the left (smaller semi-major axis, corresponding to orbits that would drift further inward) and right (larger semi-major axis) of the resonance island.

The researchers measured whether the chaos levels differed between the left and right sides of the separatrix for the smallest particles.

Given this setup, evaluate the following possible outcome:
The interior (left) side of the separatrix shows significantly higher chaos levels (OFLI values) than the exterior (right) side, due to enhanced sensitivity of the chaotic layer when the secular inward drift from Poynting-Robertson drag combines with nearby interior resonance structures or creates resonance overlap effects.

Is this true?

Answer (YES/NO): NO